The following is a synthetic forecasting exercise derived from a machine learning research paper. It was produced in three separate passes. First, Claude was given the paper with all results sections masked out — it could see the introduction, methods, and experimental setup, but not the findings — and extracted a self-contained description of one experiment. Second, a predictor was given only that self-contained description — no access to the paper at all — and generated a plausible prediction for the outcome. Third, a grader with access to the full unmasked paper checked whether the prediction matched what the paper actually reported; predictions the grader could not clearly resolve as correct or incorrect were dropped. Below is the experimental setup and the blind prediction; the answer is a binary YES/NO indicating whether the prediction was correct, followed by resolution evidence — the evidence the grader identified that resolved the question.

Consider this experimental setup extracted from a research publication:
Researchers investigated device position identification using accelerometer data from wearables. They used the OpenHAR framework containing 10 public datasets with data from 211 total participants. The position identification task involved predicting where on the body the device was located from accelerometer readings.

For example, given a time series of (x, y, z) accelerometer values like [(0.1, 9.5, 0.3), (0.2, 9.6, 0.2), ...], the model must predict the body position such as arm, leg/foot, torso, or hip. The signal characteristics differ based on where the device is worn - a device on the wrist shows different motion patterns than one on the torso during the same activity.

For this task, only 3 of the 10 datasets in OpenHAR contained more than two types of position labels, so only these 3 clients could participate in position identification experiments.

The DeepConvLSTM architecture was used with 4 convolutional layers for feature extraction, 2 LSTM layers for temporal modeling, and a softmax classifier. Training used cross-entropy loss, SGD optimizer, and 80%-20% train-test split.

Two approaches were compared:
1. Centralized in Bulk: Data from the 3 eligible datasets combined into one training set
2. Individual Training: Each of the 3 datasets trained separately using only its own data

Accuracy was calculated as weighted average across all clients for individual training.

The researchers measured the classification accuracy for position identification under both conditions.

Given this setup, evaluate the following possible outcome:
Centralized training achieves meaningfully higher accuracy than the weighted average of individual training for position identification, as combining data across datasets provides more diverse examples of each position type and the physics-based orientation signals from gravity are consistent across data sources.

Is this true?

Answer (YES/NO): NO